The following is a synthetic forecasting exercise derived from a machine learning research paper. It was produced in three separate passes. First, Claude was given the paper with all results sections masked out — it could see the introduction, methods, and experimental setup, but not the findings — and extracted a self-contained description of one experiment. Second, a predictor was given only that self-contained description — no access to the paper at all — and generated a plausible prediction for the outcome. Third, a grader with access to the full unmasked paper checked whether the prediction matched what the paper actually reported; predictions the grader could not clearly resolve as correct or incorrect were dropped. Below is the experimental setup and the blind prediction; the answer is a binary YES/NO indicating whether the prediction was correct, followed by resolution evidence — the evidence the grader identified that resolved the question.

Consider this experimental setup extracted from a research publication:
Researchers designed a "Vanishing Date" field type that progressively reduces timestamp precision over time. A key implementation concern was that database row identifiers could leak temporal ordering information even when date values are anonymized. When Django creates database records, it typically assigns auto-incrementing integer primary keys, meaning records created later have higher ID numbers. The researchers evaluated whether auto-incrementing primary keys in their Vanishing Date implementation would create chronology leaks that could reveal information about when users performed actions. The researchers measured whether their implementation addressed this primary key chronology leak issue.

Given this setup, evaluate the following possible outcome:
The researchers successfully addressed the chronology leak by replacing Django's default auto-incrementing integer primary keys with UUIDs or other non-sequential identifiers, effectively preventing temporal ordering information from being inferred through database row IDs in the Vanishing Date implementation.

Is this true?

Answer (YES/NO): YES